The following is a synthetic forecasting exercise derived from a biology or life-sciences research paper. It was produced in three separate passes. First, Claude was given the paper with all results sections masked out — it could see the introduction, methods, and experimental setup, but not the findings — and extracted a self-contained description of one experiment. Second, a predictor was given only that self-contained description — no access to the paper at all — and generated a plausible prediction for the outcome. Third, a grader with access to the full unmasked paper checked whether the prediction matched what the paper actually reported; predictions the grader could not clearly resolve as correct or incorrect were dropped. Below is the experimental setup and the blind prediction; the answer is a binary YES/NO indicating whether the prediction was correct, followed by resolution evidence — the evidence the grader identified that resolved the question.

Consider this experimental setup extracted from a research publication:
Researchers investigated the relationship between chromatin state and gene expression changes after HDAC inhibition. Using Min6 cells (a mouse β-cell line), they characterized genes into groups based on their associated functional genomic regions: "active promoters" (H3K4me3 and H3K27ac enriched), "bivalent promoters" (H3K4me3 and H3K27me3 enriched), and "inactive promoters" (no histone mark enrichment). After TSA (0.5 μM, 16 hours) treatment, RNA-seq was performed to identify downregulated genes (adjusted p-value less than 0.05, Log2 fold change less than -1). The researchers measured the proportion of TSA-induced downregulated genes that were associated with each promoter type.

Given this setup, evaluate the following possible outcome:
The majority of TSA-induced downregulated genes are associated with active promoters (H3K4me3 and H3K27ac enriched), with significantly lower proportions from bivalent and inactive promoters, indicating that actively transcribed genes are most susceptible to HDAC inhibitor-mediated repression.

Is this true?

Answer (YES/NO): NO